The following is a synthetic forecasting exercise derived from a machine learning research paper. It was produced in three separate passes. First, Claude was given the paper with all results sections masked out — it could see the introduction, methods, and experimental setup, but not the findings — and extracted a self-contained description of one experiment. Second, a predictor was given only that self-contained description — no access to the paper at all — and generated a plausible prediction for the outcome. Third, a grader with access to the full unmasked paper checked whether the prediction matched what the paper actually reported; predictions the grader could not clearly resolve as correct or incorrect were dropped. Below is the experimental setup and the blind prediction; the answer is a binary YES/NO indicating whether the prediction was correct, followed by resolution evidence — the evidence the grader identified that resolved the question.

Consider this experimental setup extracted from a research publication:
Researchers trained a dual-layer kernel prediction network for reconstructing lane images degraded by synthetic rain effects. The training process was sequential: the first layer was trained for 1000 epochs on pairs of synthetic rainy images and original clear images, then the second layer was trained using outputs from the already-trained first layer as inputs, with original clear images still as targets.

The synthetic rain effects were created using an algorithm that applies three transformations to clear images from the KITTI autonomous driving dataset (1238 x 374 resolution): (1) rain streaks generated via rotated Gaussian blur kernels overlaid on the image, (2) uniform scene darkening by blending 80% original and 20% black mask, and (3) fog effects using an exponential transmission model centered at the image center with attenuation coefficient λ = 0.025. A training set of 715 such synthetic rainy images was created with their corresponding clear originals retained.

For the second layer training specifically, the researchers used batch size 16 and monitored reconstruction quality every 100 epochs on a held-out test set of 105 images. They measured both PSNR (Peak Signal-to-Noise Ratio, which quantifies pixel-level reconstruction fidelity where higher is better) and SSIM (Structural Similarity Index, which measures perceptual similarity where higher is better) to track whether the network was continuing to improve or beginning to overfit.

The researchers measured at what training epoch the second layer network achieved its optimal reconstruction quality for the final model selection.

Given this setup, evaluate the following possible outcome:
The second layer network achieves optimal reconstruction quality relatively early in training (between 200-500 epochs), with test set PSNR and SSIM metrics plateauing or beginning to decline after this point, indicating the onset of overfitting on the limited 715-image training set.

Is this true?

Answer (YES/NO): YES